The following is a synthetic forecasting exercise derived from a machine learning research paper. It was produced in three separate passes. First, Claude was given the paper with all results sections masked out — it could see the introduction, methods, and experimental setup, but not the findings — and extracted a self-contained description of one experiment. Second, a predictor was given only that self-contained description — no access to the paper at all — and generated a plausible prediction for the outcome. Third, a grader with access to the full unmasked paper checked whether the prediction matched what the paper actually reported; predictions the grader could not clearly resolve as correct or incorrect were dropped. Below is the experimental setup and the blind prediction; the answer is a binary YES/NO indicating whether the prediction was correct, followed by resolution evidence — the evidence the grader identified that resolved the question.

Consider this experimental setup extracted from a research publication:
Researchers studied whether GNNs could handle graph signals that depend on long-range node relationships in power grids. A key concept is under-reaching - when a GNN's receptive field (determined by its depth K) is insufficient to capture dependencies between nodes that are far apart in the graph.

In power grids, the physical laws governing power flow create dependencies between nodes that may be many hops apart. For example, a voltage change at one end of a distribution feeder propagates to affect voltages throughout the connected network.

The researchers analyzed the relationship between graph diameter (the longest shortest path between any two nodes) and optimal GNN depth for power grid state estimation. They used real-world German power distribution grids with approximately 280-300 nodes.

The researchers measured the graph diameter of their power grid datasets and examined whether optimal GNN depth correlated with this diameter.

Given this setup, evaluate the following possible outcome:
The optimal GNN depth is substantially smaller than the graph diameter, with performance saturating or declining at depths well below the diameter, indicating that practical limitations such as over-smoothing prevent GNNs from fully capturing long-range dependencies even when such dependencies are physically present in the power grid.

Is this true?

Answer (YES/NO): NO